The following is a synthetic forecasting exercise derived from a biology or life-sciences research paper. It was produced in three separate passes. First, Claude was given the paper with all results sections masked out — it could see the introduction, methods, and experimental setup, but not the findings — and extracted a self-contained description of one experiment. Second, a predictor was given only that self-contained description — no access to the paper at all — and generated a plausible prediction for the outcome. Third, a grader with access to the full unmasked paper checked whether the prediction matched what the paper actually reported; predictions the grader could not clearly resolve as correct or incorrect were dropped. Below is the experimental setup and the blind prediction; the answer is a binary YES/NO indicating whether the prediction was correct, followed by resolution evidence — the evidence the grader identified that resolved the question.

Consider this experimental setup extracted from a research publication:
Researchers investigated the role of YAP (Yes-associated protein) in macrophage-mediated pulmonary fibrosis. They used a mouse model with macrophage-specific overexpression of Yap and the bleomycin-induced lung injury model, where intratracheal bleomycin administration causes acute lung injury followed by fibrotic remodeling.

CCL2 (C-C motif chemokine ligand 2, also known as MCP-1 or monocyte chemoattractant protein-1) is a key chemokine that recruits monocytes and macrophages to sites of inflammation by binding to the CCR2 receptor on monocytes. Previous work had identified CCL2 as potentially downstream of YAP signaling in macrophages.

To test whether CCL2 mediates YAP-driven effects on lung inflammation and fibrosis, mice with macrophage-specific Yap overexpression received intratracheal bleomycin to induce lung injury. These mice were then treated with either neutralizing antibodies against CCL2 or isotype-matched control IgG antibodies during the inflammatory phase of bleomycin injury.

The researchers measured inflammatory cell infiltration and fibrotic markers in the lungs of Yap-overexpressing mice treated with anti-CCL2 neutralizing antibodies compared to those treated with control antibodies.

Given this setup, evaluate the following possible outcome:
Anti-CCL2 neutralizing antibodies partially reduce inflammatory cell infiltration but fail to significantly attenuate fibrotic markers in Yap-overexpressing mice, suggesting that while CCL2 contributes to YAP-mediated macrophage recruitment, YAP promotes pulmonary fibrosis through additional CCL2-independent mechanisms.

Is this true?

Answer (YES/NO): NO